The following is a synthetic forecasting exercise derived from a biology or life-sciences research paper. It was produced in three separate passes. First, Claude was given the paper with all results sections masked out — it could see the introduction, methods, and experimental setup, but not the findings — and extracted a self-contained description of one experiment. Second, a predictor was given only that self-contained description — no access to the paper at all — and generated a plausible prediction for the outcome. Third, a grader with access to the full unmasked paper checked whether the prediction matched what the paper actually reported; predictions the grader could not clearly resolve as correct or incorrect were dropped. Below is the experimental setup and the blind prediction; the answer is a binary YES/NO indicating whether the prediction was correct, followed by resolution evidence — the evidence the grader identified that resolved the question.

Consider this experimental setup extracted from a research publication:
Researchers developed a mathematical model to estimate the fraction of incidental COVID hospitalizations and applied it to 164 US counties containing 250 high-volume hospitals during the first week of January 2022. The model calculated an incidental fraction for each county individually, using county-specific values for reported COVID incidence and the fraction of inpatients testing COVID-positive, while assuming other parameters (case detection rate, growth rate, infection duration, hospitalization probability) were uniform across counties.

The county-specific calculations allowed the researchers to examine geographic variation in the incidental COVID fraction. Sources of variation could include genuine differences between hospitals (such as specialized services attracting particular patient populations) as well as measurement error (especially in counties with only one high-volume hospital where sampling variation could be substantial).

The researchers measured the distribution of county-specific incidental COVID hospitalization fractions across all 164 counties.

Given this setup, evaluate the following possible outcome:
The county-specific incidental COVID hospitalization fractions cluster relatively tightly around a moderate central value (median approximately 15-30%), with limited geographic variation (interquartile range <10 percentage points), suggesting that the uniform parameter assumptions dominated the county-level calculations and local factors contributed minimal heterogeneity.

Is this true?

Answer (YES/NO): NO